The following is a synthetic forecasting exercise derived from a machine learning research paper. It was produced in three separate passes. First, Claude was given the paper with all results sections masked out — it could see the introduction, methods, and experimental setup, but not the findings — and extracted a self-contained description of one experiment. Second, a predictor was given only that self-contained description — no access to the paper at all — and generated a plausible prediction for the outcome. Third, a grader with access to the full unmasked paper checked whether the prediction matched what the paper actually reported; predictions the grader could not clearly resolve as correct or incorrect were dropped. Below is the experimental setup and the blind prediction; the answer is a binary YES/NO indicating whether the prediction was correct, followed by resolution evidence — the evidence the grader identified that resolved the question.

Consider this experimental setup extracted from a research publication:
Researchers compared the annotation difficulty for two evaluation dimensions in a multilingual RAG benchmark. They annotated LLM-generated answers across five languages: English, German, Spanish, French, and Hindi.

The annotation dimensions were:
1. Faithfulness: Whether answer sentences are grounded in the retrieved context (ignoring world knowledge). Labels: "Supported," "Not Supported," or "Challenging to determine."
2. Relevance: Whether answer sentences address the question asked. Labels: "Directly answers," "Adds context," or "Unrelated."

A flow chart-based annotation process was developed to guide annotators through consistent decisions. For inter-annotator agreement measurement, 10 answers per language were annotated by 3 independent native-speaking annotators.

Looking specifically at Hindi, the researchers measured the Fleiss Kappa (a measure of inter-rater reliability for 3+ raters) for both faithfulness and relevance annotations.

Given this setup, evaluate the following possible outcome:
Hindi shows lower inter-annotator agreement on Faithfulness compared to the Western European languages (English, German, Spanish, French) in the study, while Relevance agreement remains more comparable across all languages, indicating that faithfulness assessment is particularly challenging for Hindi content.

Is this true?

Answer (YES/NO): NO